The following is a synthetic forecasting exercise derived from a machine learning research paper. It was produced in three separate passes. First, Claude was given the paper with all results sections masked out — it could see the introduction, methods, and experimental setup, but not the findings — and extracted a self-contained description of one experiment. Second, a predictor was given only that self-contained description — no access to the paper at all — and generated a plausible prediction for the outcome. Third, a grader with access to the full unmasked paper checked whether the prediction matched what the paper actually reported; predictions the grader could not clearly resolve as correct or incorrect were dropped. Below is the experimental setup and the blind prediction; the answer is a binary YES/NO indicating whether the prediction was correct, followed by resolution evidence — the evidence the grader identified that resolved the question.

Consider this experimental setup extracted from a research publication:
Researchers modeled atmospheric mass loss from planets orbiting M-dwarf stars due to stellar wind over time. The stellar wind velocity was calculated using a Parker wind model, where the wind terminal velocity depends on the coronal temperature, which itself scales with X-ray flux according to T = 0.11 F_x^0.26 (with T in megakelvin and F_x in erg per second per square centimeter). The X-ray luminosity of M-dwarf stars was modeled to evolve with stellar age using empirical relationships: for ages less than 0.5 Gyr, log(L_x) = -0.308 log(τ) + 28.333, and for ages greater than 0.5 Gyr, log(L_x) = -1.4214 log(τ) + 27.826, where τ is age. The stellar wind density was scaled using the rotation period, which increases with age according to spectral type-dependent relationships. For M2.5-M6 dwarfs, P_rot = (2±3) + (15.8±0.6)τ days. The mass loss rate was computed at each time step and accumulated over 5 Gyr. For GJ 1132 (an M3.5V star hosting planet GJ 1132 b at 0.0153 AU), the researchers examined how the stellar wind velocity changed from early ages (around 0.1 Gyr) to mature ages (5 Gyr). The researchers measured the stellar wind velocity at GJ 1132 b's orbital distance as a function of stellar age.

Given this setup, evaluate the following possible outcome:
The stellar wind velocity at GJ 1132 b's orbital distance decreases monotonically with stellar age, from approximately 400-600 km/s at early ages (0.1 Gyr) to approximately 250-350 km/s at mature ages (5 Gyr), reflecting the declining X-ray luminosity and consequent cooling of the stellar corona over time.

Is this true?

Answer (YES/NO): NO